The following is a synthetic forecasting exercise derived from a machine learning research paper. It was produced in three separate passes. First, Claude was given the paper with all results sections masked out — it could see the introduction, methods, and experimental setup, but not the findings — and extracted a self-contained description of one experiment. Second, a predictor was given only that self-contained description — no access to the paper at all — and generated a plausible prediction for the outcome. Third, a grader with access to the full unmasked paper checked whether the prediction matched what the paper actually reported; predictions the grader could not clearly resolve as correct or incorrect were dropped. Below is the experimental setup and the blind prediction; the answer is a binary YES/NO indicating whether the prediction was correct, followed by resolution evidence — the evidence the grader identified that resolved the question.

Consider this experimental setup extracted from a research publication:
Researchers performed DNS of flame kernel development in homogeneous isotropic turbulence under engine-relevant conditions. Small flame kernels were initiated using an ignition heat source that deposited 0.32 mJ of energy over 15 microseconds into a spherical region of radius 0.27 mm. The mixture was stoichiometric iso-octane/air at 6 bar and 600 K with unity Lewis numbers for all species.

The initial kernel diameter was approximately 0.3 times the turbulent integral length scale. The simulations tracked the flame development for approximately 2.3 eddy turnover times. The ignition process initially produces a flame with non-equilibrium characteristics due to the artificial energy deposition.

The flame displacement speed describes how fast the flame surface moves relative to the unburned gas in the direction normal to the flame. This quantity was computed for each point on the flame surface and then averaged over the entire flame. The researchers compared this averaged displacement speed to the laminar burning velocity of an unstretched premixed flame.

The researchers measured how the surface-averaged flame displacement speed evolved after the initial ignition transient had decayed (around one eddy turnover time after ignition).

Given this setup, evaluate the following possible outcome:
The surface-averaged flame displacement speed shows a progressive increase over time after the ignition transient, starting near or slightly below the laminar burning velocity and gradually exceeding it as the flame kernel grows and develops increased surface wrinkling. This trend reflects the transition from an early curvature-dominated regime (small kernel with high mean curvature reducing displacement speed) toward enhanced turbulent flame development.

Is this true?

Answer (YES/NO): NO